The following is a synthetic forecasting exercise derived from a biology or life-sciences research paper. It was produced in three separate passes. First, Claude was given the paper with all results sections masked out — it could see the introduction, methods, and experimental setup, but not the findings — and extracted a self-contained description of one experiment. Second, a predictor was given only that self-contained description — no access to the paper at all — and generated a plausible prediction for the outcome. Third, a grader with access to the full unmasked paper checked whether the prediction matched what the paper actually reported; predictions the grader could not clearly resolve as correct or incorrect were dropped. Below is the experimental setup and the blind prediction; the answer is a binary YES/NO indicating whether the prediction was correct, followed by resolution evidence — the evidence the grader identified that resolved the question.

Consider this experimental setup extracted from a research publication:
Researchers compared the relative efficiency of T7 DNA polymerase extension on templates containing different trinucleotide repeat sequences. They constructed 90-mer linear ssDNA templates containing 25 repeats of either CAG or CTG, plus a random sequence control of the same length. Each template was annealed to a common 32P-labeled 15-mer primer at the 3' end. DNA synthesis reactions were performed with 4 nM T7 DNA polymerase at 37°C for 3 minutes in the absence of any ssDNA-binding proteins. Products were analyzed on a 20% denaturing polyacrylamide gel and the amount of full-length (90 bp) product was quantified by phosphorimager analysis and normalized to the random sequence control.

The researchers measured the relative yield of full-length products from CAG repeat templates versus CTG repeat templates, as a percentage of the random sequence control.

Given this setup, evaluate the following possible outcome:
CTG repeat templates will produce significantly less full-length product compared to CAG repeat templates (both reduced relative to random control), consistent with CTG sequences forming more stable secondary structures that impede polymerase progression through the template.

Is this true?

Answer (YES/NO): YES